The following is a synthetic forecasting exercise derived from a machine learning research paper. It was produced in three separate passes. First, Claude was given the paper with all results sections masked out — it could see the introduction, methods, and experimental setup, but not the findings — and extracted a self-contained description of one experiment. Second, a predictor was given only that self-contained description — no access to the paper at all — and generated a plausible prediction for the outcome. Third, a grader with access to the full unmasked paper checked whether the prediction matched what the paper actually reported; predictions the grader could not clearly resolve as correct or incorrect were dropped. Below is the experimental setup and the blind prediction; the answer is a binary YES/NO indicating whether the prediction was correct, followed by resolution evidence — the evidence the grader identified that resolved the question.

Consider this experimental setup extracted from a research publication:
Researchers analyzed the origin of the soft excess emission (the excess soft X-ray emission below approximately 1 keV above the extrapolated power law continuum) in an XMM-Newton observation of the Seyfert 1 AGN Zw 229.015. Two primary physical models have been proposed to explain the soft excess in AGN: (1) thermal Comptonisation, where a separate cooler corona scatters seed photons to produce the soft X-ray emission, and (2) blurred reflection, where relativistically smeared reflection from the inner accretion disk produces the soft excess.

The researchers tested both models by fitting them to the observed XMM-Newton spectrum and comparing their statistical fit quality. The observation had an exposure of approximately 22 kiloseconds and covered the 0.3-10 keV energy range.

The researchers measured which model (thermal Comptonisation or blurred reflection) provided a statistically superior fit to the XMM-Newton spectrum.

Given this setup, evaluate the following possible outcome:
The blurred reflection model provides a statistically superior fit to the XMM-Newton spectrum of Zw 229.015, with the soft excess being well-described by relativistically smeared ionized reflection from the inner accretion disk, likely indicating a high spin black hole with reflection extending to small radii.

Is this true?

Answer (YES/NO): NO